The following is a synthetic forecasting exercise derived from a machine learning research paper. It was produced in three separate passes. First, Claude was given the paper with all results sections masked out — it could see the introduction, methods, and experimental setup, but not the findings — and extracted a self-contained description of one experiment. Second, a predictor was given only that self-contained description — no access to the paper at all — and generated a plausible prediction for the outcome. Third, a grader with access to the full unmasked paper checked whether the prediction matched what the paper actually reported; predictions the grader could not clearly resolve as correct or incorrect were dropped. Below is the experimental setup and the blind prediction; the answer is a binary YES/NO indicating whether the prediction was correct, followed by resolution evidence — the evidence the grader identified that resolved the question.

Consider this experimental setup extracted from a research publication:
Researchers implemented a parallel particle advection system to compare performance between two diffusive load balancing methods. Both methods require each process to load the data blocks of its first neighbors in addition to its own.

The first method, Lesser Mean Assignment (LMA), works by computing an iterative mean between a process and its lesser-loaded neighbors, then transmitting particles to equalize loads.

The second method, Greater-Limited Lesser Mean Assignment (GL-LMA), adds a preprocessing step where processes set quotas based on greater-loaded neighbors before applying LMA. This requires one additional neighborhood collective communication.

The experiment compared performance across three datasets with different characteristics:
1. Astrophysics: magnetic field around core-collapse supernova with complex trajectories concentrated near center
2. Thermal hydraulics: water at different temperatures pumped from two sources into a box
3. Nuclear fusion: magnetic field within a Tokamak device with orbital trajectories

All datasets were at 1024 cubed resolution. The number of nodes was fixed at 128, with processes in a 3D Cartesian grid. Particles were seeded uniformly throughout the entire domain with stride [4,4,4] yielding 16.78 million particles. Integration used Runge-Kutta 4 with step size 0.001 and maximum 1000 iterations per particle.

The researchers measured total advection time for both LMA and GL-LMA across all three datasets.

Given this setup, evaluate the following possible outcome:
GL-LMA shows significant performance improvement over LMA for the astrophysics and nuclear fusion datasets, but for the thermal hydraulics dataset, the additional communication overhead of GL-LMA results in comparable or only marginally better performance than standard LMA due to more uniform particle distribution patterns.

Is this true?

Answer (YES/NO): NO